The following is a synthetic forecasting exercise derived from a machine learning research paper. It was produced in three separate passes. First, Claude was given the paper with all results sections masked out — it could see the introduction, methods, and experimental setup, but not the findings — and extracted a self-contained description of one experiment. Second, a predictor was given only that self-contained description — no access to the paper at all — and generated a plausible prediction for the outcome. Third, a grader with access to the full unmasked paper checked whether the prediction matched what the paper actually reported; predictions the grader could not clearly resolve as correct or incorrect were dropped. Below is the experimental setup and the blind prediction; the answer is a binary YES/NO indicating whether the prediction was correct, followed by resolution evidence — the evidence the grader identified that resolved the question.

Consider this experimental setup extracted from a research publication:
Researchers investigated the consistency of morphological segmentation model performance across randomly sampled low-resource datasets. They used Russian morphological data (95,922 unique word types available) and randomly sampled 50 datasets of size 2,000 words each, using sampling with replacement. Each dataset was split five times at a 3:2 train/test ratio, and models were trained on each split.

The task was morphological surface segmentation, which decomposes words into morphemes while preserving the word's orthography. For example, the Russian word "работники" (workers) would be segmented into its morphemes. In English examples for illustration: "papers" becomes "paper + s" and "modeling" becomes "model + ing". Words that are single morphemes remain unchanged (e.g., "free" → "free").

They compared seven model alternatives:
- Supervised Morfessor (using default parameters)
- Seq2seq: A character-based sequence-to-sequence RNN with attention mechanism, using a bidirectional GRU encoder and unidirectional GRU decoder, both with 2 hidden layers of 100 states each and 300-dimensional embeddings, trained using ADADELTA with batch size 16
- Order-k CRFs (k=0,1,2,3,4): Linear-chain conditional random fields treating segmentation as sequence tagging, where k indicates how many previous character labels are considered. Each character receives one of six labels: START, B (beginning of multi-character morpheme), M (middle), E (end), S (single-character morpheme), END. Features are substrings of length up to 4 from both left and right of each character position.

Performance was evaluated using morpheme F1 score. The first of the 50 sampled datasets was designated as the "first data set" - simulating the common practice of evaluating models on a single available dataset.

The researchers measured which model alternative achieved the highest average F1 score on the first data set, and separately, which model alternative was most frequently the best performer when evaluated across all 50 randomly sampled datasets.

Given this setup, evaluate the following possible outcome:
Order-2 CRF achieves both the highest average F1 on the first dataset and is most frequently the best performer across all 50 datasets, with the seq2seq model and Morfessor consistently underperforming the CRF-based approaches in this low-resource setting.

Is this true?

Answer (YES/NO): NO